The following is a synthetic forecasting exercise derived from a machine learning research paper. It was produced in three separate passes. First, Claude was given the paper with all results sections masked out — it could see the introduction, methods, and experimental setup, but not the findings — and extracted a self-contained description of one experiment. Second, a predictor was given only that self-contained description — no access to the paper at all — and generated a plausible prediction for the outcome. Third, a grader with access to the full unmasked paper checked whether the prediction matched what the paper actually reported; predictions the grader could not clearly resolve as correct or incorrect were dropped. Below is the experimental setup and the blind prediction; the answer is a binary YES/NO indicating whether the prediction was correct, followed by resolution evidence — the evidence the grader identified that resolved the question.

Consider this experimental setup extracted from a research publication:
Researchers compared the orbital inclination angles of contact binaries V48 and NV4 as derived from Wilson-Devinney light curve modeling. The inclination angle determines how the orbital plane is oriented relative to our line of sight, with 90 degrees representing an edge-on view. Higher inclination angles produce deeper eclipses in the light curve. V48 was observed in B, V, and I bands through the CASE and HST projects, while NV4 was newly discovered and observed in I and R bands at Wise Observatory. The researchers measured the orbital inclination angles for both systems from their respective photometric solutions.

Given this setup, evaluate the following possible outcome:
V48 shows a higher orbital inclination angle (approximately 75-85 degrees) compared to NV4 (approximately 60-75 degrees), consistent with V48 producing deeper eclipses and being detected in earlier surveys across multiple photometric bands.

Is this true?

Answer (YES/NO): NO